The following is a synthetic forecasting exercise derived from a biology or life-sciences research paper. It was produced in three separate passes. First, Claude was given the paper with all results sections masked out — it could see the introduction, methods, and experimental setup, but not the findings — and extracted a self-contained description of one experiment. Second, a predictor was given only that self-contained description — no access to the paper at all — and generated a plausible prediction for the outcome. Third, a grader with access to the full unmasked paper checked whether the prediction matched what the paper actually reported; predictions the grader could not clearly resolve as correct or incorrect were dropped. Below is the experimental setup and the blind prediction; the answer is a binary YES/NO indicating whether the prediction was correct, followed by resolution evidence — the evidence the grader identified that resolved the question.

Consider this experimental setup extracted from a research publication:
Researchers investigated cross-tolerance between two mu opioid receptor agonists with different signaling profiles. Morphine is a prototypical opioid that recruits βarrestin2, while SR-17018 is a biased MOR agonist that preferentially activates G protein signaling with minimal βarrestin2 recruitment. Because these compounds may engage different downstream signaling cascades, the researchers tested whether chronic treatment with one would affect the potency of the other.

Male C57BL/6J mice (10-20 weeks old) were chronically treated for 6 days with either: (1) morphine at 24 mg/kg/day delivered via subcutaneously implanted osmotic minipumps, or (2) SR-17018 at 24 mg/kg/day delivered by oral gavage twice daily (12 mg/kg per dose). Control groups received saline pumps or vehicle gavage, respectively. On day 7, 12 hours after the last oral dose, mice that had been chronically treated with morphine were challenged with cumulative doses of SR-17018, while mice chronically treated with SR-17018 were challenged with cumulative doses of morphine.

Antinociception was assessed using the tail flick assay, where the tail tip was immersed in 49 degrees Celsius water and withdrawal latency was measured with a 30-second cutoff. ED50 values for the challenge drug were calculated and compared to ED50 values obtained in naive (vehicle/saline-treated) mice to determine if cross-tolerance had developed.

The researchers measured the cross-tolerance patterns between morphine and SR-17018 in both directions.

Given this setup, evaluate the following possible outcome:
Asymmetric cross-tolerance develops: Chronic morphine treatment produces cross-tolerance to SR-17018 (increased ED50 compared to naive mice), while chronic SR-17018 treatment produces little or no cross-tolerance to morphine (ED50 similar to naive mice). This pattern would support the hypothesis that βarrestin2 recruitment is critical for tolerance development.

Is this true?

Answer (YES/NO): NO